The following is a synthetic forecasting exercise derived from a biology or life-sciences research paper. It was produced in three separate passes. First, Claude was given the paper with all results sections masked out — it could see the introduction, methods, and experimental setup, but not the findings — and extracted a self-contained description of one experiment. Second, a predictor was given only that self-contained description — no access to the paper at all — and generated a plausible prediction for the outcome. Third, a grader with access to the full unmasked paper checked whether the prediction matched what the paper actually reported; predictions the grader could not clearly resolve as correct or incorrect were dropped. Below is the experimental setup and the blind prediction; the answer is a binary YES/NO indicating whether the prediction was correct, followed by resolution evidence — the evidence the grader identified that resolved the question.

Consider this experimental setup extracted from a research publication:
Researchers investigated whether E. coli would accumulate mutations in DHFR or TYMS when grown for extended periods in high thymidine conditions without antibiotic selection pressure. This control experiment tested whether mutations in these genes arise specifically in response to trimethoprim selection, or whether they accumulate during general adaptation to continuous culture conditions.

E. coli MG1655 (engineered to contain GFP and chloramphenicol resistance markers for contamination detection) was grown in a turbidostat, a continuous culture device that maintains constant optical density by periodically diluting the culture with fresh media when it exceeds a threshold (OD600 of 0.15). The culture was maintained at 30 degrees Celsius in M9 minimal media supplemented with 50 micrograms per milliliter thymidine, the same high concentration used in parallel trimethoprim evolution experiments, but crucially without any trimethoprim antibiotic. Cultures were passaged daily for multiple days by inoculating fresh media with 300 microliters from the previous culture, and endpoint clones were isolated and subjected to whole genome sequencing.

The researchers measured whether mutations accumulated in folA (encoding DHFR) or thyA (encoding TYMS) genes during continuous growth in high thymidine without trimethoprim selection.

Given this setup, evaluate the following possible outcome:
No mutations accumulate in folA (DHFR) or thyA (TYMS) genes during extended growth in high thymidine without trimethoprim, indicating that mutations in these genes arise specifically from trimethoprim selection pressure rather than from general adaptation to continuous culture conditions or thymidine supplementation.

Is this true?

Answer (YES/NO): YES